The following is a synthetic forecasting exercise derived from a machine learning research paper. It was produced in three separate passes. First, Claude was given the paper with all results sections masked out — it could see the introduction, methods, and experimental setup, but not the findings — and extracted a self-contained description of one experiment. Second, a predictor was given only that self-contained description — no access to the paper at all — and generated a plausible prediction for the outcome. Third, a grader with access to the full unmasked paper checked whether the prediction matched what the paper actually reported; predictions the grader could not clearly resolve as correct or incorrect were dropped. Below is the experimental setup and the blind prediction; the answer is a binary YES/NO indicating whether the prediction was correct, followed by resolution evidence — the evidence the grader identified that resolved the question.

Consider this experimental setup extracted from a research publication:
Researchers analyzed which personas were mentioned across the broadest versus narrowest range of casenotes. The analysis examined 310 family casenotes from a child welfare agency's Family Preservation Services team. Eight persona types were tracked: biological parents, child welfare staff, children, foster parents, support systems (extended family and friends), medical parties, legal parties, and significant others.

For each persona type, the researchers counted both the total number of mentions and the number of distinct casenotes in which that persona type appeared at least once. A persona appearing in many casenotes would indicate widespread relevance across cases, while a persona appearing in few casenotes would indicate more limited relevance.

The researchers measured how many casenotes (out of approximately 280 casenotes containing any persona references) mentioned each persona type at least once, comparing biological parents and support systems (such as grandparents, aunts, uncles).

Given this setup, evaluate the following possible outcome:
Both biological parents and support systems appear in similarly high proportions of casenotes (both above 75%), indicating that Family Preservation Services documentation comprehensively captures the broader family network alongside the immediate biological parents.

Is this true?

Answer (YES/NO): NO